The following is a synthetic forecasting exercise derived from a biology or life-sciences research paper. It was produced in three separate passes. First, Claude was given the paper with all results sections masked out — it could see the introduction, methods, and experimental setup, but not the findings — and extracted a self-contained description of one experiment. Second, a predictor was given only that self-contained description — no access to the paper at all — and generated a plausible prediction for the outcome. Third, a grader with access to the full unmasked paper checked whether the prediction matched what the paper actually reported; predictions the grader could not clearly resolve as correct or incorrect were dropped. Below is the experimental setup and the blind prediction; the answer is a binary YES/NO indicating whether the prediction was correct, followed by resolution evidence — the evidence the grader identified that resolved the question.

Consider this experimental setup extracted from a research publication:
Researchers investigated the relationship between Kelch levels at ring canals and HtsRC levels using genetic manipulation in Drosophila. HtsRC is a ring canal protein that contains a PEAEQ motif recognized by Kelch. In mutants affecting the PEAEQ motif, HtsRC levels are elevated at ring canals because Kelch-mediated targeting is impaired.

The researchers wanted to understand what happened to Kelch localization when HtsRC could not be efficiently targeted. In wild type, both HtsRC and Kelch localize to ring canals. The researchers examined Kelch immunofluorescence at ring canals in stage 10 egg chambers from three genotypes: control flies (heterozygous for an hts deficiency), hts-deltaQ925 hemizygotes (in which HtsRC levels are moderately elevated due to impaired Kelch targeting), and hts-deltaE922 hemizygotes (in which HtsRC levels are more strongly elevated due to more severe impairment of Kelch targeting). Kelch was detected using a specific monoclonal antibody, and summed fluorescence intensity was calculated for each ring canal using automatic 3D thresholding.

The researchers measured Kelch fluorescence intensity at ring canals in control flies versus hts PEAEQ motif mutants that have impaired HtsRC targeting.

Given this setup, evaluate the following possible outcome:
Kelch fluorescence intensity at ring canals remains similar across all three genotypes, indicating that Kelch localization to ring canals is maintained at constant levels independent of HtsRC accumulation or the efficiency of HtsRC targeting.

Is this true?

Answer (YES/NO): NO